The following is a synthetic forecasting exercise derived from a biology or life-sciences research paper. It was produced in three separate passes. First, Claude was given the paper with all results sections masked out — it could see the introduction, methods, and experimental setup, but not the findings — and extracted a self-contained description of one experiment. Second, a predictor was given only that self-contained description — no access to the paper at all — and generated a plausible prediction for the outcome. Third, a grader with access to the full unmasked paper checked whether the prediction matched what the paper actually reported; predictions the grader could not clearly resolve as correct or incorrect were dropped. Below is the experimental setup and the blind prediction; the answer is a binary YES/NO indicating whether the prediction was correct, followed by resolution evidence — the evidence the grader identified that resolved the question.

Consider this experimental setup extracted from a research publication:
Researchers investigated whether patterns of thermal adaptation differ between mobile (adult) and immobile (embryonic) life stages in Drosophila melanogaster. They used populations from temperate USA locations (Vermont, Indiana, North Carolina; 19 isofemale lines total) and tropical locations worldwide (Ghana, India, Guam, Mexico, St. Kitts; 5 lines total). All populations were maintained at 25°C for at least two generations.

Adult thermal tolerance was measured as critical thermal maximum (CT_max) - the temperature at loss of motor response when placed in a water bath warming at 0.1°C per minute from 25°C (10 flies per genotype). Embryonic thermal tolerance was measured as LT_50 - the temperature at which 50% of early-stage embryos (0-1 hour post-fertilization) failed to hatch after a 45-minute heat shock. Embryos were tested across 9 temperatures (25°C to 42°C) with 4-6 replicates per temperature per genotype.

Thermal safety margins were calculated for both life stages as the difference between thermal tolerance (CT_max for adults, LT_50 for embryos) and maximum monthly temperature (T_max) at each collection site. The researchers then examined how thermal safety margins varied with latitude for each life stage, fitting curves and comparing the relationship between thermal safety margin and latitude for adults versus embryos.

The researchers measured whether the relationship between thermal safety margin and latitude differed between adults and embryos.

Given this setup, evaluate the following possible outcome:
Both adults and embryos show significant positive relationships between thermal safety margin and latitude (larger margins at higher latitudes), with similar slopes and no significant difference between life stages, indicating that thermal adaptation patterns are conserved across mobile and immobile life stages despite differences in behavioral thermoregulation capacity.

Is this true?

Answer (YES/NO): NO